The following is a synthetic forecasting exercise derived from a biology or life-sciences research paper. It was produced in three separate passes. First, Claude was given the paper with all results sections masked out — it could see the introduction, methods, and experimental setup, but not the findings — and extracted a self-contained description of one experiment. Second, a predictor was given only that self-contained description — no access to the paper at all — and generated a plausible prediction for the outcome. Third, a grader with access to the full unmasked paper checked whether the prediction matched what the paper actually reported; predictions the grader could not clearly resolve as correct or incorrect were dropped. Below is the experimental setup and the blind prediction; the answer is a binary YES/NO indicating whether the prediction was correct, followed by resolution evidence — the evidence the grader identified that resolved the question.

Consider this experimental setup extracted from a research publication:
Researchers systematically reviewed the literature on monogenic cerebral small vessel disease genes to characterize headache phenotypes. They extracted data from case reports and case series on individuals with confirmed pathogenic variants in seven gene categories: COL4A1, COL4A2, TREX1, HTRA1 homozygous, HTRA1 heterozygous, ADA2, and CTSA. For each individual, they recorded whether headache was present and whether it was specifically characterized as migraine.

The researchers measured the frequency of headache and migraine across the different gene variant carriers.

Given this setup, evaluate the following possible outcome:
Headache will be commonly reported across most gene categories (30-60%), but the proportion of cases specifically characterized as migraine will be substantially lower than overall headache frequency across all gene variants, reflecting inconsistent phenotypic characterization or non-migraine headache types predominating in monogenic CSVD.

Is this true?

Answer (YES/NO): NO